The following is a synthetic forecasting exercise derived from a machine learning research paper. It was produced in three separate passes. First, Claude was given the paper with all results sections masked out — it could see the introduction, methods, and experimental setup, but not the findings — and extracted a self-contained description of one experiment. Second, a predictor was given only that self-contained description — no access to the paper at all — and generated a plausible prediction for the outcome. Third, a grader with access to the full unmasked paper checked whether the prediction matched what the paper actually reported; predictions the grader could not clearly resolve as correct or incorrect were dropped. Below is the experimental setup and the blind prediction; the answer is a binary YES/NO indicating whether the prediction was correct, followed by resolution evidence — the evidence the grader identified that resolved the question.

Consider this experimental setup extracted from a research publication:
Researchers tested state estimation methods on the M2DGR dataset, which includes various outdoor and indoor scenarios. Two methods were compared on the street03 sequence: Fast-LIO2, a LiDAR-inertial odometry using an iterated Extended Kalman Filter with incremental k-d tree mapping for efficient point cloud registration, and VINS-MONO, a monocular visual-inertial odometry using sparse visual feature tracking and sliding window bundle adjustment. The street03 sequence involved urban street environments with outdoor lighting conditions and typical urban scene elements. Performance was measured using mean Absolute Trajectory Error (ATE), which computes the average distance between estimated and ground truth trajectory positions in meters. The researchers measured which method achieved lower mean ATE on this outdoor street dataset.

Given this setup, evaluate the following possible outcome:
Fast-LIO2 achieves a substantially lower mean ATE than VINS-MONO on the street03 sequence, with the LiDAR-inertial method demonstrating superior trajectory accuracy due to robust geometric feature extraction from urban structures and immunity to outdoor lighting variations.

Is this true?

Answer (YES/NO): YES